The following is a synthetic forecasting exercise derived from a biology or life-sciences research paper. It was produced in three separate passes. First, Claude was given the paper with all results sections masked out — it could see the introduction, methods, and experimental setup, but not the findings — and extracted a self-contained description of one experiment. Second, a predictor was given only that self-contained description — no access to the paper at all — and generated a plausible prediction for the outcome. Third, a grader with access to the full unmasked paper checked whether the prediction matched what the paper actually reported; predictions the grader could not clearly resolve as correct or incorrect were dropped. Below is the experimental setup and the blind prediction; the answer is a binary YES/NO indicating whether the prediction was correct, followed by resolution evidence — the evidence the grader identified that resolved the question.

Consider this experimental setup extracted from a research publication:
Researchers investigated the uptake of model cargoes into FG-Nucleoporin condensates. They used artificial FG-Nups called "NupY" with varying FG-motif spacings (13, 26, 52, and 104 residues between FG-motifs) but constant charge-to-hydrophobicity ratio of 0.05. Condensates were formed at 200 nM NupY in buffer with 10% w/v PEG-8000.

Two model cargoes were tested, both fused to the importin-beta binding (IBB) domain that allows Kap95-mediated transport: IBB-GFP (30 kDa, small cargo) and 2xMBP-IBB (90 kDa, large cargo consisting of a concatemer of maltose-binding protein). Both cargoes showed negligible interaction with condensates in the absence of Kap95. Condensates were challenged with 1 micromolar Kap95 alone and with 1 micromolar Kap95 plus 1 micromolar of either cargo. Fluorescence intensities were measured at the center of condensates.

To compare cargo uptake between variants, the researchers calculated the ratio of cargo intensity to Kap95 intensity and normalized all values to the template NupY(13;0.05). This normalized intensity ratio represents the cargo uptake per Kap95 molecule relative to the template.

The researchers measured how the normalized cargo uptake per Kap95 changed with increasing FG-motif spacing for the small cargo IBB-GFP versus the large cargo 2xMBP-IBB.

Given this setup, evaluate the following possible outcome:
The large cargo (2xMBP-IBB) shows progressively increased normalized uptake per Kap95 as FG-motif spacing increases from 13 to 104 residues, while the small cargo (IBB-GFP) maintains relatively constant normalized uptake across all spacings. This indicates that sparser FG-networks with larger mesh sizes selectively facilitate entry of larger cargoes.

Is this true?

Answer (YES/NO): NO